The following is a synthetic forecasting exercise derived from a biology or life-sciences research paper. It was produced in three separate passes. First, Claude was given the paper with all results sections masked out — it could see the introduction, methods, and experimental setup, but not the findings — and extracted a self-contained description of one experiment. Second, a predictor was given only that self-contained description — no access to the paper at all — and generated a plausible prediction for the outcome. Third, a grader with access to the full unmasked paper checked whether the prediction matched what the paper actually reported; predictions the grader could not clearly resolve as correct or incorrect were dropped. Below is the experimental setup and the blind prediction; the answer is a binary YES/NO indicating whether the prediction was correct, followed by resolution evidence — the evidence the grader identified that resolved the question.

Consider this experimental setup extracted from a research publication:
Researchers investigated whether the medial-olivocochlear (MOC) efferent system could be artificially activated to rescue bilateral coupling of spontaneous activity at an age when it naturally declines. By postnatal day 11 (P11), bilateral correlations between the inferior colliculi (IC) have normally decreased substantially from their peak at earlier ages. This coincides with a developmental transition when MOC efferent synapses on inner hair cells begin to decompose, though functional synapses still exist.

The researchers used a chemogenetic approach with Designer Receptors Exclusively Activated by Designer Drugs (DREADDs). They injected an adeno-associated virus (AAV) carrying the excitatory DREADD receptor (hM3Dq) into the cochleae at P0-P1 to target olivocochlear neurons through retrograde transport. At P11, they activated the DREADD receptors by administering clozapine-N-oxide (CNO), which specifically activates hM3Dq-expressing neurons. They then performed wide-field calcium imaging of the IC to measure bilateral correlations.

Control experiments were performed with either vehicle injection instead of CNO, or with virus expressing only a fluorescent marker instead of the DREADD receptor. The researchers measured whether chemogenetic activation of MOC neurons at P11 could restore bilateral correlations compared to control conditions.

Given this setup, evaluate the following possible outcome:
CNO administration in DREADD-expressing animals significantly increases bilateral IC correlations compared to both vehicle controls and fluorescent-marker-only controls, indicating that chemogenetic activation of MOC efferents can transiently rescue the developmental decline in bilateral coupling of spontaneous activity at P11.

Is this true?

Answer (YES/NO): NO